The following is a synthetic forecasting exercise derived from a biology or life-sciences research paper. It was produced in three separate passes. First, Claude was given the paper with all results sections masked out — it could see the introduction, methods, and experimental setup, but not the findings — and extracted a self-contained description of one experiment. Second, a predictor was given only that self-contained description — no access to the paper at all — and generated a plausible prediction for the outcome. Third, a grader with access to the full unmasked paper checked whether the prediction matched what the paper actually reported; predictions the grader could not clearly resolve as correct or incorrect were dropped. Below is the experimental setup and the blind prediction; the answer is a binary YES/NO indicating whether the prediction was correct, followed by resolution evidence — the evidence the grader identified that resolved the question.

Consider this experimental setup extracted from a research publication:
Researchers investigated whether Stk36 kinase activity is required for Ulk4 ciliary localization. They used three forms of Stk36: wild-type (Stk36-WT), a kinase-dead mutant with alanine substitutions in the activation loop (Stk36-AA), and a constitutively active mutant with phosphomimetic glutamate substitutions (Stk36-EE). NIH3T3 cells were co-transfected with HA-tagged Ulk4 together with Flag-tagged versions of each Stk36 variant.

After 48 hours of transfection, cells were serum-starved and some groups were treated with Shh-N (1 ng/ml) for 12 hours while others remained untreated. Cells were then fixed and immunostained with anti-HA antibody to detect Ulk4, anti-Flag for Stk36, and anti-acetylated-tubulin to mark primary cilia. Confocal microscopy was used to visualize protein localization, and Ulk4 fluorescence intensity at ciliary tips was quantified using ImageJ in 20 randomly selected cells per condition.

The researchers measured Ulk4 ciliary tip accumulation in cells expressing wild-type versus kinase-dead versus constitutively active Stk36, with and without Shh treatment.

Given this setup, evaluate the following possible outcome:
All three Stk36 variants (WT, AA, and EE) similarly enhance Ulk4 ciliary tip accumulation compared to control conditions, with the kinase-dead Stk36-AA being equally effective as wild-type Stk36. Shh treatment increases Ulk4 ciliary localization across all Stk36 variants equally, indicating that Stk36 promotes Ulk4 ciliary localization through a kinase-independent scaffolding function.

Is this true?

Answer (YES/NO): NO